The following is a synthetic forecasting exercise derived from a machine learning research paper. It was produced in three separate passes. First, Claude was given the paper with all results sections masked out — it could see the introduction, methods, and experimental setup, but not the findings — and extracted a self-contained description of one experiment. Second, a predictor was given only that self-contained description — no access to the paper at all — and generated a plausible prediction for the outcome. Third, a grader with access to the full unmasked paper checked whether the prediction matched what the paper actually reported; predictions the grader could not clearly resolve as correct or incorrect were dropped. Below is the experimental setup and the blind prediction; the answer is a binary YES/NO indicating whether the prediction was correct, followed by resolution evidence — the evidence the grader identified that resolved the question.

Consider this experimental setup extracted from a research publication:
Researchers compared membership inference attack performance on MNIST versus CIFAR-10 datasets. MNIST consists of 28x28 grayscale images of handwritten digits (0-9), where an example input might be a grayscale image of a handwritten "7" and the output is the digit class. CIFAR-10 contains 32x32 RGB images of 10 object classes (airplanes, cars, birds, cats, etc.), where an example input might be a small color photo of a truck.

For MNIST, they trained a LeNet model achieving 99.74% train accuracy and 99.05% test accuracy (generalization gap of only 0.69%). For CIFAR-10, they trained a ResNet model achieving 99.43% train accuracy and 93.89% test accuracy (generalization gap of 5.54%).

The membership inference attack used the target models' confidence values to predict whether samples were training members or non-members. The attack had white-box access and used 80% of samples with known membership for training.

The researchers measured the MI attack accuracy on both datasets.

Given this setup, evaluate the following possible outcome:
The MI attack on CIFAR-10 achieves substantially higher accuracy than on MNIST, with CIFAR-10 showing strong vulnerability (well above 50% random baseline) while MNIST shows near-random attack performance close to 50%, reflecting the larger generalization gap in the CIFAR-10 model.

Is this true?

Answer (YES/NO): NO